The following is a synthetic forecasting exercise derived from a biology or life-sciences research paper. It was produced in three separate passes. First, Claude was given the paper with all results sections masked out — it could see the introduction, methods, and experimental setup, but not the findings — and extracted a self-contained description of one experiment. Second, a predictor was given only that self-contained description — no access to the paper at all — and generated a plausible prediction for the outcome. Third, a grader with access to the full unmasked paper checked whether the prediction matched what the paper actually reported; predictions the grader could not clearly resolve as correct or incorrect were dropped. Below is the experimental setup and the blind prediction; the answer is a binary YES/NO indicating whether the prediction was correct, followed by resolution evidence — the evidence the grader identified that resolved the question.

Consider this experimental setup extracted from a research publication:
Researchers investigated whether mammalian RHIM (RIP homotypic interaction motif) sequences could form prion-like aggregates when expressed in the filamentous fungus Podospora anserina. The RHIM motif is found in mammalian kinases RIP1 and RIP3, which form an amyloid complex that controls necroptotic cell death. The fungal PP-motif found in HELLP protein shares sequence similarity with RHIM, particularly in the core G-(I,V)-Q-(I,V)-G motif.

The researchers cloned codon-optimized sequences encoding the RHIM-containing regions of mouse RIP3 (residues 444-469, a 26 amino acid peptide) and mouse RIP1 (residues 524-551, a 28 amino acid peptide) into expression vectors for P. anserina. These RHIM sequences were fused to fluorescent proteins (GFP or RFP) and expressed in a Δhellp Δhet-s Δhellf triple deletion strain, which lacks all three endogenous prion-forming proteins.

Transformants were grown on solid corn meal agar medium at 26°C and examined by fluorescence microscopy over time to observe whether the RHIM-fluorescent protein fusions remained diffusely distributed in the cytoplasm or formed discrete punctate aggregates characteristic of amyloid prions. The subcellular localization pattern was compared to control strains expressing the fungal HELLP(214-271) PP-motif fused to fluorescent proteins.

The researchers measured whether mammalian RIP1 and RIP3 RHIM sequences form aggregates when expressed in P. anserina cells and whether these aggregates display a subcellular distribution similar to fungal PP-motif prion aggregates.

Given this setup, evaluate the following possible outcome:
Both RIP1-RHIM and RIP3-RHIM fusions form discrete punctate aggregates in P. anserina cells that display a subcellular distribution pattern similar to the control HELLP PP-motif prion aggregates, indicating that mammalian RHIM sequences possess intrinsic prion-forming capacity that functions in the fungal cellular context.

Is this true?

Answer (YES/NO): YES